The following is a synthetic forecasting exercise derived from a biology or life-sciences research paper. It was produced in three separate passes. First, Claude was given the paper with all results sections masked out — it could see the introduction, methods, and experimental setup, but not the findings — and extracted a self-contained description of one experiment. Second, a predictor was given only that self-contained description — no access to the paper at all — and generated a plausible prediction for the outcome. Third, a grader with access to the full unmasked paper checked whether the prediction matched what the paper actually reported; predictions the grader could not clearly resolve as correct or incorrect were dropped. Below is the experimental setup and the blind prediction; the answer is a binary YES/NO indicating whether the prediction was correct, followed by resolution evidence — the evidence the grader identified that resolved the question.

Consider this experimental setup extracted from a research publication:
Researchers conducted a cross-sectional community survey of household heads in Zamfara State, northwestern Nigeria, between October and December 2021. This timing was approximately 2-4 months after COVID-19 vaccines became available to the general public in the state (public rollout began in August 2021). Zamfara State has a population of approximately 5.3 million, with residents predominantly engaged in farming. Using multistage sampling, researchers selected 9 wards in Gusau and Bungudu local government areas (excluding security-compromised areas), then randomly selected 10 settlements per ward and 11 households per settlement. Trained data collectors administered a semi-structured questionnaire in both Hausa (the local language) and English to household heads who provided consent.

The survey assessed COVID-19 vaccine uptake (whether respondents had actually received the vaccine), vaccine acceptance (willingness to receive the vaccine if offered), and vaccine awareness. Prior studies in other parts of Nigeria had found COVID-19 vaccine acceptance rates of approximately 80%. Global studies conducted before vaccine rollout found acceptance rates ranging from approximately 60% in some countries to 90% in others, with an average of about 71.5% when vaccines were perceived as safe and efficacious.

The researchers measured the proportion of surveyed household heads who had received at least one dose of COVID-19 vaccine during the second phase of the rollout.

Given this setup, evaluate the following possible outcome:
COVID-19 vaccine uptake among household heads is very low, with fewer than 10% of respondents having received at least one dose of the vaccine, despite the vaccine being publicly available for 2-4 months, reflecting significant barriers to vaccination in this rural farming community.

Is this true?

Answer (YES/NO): YES